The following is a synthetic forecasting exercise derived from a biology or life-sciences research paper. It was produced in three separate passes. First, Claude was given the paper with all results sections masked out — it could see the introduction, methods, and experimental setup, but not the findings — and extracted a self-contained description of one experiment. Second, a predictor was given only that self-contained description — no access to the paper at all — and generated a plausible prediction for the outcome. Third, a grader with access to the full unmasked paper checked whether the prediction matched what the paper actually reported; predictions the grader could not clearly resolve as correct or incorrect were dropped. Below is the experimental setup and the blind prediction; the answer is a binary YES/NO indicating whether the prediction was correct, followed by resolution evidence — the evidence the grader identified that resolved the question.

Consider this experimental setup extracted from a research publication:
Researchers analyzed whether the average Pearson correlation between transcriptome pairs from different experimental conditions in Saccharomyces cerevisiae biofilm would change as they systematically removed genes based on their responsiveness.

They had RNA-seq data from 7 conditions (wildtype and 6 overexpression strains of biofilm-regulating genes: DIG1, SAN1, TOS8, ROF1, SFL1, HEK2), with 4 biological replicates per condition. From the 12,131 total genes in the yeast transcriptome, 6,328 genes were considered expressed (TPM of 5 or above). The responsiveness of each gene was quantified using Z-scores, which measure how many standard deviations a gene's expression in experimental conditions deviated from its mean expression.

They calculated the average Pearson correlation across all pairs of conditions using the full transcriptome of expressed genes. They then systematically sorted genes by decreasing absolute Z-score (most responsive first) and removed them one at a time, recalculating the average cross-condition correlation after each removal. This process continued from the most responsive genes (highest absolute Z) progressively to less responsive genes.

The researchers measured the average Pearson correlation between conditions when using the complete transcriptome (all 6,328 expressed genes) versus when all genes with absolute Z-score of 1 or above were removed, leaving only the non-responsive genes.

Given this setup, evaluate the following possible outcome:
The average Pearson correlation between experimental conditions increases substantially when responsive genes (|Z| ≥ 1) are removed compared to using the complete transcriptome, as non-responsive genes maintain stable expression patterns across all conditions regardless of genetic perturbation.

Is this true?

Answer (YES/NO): YES